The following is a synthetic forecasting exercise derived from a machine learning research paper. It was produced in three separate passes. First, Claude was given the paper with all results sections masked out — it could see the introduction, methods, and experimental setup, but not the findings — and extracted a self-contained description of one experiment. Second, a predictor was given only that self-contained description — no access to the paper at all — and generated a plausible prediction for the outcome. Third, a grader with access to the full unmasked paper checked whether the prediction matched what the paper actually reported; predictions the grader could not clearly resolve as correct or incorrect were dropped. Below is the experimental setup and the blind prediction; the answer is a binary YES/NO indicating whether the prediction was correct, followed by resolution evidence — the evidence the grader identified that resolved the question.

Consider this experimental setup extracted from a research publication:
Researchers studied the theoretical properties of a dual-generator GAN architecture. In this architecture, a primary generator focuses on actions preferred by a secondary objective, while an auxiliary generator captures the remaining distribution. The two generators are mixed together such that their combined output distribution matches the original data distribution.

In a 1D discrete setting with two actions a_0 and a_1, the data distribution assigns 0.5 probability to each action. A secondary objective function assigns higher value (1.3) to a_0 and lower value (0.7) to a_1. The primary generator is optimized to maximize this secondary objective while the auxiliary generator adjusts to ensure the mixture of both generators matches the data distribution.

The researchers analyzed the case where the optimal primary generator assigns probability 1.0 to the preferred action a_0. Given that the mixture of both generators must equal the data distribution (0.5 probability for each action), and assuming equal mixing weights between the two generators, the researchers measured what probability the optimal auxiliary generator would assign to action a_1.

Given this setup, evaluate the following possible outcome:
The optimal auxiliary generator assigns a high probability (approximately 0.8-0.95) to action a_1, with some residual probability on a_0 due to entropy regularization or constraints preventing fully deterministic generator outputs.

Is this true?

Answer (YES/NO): NO